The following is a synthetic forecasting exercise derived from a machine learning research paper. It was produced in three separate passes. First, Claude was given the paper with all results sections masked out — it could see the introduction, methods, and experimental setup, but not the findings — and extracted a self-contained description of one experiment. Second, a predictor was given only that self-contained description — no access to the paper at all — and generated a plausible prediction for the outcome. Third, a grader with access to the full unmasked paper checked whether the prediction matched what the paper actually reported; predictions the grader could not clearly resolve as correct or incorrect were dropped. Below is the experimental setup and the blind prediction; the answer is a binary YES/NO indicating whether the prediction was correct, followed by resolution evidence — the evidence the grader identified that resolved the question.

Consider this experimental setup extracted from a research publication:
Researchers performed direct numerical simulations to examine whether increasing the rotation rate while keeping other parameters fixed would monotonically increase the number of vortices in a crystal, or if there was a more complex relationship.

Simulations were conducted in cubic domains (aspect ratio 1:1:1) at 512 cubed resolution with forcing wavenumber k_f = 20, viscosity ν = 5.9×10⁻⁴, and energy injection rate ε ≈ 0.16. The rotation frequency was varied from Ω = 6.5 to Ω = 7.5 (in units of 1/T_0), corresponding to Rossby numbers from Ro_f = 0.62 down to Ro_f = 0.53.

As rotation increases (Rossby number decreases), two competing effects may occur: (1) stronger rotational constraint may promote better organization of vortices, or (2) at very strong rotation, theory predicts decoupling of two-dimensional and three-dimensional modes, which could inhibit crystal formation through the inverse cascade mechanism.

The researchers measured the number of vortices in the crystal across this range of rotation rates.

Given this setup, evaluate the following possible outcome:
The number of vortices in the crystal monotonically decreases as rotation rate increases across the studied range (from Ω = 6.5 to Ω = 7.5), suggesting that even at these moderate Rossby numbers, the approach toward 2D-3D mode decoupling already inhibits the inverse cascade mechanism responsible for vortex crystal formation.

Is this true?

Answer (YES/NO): NO